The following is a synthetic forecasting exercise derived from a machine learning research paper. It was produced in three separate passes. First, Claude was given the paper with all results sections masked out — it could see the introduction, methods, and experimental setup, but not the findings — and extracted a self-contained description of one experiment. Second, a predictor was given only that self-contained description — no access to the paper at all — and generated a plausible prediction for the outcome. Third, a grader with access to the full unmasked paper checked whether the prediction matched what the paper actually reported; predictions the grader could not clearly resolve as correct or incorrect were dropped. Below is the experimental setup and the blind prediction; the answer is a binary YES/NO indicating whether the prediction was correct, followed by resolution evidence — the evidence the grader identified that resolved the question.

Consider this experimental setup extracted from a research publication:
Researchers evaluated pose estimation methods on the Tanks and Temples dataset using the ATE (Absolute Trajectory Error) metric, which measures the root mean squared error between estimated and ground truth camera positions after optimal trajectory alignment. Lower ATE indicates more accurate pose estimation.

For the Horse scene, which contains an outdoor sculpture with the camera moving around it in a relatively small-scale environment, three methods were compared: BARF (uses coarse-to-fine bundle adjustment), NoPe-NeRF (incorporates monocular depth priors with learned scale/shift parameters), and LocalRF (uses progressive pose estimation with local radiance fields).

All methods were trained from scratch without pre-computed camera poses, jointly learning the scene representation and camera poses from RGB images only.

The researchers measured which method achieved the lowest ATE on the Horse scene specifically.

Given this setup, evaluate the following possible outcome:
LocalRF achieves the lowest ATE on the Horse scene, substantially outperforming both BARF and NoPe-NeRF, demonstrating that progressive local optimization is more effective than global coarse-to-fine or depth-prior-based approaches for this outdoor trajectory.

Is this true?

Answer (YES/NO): NO